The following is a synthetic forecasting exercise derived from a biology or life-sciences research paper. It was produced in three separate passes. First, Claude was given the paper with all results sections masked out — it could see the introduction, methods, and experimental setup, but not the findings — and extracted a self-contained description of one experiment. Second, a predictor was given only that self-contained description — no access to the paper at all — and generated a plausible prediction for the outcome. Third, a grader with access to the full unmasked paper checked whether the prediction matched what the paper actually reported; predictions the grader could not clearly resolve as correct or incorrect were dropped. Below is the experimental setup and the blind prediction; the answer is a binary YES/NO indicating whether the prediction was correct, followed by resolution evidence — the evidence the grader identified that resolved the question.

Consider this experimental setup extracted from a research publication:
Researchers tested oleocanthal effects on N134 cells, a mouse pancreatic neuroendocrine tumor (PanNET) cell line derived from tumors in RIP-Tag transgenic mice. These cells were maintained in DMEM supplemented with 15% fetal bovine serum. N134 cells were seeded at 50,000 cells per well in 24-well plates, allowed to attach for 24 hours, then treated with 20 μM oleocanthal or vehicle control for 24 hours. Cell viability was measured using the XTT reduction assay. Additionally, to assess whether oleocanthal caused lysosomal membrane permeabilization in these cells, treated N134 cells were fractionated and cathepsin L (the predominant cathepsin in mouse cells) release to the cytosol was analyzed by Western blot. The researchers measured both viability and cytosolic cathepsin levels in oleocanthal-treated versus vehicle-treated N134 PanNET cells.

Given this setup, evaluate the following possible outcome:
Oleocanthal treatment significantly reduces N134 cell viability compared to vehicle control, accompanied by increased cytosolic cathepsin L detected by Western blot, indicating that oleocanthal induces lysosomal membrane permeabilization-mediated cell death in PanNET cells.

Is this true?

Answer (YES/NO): YES